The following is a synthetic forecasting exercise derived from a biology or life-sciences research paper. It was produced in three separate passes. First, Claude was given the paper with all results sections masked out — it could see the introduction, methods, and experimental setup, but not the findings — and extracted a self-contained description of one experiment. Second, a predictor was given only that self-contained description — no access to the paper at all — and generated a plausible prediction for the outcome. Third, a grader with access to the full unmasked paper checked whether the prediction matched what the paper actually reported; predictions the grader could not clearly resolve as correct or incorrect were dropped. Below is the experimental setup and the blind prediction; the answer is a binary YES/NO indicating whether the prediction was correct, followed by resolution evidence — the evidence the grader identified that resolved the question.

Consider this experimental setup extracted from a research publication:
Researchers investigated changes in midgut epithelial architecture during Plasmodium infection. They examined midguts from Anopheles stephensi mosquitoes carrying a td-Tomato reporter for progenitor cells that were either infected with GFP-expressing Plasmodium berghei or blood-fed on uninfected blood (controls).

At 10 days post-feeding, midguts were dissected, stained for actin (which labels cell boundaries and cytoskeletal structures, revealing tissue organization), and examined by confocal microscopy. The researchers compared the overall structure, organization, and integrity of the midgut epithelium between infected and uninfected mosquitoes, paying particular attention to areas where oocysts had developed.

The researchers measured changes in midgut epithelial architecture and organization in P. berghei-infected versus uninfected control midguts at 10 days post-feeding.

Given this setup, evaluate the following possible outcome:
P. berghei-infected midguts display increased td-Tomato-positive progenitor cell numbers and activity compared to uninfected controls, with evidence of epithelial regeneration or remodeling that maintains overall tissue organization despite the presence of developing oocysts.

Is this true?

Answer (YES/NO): NO